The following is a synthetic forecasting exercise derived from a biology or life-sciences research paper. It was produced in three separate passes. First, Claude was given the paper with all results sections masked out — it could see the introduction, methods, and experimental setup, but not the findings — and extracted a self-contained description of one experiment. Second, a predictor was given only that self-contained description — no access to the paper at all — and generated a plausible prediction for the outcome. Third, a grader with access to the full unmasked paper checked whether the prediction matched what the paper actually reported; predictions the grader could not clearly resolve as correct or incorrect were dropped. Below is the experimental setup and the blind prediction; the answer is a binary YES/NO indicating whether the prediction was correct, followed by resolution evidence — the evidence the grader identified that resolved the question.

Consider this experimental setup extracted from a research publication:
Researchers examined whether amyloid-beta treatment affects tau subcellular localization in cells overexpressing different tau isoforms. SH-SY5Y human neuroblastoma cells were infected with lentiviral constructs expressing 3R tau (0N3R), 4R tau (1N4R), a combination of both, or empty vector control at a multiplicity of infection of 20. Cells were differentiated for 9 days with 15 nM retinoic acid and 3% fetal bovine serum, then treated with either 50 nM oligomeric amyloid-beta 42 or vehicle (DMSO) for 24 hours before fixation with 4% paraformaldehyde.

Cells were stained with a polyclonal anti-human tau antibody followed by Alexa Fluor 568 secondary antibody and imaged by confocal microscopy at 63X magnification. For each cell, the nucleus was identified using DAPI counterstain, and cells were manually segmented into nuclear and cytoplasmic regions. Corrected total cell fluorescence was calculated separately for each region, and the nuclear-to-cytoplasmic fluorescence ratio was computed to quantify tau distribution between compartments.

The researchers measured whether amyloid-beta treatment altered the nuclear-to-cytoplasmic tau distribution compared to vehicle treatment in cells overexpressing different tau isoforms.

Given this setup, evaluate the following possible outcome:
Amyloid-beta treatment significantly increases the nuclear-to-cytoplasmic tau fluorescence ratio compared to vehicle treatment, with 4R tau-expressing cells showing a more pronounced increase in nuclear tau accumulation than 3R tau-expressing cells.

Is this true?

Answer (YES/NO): NO